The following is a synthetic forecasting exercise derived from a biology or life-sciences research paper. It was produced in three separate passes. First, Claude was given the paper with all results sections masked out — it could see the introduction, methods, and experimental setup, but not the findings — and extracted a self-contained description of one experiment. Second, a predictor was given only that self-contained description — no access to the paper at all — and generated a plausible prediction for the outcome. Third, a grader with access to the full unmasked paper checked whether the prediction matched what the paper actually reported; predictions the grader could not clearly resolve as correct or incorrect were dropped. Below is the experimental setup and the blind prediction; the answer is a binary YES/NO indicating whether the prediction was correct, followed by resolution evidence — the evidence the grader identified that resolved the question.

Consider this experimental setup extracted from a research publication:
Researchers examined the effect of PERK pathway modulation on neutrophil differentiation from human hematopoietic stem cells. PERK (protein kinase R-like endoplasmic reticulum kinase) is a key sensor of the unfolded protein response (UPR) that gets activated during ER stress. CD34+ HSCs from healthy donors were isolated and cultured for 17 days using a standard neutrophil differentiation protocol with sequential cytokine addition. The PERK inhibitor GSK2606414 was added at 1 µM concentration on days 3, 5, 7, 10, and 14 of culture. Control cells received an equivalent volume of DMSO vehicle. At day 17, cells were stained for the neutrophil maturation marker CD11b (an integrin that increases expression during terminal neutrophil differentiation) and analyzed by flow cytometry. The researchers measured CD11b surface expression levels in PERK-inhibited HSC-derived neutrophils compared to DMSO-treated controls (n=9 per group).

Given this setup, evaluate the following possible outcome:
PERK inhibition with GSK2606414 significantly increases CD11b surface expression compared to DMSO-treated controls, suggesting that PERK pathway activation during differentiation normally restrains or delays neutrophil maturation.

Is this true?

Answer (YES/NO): NO